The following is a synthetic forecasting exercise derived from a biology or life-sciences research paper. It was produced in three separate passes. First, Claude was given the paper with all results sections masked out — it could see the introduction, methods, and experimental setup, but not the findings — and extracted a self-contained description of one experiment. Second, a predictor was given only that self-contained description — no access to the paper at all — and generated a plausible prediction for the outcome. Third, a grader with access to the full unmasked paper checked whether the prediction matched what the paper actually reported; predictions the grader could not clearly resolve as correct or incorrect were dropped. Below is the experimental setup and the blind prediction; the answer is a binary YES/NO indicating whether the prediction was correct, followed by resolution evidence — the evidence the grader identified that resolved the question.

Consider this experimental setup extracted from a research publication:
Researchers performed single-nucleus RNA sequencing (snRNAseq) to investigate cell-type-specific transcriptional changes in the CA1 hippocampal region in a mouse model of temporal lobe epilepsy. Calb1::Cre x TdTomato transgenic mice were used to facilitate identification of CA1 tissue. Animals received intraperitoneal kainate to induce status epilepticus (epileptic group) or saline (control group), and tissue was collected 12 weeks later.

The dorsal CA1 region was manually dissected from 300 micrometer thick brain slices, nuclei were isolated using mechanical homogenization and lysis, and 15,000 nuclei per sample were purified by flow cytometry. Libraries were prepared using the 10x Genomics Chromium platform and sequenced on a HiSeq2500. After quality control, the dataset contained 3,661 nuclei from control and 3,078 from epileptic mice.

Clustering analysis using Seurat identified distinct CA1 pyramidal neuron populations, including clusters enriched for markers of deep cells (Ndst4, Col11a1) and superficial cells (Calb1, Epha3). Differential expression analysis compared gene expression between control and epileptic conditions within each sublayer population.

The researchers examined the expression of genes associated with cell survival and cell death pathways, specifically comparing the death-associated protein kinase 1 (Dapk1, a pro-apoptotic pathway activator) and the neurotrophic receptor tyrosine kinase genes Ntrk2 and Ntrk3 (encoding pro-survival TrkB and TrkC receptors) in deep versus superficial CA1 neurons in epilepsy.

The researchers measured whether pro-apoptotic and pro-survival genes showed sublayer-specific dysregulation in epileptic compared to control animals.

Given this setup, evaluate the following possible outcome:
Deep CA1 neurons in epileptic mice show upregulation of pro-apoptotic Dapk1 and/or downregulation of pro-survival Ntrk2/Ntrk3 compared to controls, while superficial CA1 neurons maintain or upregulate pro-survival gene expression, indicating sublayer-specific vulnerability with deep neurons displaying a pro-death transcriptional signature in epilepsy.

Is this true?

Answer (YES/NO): NO